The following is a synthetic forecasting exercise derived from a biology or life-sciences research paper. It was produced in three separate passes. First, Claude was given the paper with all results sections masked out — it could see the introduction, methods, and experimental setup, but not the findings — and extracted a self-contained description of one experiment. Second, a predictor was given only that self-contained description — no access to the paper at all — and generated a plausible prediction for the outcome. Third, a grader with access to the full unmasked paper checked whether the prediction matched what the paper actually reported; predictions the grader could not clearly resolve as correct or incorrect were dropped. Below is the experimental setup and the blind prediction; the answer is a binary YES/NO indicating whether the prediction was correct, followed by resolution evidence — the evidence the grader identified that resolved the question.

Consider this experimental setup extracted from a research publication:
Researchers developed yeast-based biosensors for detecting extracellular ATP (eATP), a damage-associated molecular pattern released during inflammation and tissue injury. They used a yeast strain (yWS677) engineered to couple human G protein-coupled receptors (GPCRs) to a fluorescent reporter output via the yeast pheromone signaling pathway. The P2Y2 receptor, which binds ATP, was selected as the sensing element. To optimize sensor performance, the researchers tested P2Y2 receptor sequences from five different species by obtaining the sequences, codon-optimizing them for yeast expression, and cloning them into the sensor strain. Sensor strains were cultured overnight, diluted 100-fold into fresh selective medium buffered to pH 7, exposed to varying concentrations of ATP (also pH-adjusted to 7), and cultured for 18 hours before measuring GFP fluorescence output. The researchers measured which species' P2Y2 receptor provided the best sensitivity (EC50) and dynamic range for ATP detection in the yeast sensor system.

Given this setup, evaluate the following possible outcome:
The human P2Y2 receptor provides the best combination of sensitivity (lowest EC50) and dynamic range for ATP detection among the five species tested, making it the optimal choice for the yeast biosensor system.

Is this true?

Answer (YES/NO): NO